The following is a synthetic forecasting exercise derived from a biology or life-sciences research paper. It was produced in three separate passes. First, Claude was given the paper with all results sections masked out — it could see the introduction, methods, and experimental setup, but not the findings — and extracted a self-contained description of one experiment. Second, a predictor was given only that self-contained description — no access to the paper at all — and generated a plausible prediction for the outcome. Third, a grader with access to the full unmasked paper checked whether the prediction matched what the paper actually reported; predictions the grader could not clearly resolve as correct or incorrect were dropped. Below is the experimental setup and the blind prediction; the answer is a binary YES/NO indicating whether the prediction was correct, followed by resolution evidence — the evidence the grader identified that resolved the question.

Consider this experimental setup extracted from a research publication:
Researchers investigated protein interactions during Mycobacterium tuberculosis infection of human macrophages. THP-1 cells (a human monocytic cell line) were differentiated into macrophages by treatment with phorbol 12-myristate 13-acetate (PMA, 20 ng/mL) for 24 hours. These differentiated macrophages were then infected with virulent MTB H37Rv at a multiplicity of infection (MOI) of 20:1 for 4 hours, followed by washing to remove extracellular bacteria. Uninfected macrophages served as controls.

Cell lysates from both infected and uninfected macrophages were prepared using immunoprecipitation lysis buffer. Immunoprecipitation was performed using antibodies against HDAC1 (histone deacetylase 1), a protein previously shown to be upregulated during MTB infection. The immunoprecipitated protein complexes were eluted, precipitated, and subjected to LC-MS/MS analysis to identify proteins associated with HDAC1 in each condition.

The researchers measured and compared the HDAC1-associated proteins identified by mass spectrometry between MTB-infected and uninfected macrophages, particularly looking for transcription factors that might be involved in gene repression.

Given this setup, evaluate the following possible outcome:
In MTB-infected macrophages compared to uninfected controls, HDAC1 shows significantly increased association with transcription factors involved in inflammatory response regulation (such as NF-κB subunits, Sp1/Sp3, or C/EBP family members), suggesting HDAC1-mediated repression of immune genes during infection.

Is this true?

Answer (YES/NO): NO